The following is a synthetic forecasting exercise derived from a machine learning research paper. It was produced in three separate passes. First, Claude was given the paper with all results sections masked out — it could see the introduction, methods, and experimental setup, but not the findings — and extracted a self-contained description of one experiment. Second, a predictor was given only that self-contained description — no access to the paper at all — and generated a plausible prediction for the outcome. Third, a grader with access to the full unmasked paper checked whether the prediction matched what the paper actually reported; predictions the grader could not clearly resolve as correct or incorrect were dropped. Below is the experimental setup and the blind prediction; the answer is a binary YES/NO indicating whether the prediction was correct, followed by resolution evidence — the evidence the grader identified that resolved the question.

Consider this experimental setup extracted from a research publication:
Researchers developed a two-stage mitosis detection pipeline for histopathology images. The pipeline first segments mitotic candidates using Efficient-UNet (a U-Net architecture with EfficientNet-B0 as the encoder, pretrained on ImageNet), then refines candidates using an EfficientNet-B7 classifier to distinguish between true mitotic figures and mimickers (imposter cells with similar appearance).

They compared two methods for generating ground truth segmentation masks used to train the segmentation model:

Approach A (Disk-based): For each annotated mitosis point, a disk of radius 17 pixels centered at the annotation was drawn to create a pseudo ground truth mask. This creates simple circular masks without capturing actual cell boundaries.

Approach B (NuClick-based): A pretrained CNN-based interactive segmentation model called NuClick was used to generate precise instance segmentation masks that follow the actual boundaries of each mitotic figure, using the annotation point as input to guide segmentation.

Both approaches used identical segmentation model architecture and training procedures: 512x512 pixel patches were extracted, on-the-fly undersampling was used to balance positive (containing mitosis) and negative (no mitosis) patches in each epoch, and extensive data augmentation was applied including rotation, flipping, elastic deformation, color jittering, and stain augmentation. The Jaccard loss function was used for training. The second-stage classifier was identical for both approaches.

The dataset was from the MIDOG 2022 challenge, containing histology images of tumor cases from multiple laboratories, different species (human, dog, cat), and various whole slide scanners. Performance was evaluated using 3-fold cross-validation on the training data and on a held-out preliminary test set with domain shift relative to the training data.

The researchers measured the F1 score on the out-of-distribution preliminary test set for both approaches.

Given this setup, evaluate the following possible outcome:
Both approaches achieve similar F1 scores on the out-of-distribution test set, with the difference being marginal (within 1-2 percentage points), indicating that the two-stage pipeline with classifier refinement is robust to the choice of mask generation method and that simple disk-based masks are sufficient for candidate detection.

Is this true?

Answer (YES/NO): YES